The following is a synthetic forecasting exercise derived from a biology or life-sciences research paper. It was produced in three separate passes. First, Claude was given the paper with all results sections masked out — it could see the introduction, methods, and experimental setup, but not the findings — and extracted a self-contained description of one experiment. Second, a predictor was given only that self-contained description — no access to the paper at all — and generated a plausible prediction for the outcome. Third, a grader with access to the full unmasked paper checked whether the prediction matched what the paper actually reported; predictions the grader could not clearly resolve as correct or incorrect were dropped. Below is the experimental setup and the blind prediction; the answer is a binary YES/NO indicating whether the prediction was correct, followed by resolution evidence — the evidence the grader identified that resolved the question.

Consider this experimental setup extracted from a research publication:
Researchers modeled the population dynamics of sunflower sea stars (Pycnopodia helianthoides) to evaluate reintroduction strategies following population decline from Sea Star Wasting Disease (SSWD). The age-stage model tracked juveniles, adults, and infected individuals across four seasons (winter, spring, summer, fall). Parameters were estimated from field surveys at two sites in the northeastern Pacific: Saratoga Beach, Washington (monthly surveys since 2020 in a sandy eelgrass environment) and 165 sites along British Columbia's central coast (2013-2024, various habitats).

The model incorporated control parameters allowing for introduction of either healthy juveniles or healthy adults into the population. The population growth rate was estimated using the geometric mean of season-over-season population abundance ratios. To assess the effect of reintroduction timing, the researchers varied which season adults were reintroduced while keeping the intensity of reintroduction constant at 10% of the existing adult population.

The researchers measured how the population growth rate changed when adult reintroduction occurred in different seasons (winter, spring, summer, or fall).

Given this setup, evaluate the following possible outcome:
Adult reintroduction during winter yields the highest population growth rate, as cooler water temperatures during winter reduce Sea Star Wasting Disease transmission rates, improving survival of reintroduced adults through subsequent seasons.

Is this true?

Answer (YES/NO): NO